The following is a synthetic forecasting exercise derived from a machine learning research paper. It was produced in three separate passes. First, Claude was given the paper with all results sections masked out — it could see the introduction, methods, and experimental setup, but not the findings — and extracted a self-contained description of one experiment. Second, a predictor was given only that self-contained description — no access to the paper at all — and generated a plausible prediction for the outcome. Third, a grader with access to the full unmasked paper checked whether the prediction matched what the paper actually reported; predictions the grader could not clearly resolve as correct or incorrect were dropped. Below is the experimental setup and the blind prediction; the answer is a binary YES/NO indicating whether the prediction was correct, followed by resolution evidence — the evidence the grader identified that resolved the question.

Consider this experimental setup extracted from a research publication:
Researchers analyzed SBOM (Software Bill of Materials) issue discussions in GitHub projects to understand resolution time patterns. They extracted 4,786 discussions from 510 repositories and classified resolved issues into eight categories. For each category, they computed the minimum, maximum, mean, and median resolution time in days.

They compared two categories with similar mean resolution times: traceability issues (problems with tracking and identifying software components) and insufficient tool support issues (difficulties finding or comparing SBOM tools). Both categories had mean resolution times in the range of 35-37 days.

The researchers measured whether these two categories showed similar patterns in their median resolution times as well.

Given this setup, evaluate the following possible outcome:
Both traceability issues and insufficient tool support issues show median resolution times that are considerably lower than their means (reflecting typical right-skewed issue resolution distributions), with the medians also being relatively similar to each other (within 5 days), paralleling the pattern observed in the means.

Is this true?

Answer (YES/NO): YES